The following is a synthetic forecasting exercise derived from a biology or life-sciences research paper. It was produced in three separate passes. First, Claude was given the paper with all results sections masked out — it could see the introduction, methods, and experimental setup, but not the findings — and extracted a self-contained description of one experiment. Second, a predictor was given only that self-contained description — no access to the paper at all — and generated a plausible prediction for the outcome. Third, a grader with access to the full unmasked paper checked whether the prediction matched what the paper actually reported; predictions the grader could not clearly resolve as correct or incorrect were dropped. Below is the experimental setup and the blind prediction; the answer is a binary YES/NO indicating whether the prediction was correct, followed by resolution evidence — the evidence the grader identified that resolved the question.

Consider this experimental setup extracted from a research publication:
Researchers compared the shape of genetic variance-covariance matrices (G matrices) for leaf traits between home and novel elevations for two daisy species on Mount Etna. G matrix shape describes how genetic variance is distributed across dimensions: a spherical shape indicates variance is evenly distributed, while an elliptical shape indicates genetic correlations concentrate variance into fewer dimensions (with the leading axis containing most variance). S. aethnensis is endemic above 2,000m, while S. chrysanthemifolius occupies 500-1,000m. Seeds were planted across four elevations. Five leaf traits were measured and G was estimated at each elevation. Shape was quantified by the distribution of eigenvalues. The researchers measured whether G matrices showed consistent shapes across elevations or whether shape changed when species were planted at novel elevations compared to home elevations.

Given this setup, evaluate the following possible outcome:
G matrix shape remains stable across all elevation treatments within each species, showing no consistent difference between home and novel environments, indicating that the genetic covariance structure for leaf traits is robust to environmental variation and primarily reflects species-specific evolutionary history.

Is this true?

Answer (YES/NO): NO